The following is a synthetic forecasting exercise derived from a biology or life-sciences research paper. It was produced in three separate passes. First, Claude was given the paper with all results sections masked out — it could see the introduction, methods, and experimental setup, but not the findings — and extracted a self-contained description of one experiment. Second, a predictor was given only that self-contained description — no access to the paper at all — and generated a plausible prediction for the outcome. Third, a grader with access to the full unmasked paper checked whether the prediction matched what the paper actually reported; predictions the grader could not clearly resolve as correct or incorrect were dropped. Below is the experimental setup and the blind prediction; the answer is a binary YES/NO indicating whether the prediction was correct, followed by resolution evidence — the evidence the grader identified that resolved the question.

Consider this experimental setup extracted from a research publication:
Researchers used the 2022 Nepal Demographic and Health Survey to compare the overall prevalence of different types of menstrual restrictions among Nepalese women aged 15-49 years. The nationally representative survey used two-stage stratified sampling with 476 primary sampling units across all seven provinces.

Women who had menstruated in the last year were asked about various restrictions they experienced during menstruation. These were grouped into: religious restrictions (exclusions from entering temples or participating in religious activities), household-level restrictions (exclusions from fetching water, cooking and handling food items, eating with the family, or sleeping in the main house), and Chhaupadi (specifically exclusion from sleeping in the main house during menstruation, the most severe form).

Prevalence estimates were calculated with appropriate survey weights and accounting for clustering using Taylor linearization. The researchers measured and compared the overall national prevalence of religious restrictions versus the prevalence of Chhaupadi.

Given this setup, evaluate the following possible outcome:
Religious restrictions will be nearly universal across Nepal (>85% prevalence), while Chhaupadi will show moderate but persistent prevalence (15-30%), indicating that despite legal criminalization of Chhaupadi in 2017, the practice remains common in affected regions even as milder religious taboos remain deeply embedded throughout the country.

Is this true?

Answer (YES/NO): NO